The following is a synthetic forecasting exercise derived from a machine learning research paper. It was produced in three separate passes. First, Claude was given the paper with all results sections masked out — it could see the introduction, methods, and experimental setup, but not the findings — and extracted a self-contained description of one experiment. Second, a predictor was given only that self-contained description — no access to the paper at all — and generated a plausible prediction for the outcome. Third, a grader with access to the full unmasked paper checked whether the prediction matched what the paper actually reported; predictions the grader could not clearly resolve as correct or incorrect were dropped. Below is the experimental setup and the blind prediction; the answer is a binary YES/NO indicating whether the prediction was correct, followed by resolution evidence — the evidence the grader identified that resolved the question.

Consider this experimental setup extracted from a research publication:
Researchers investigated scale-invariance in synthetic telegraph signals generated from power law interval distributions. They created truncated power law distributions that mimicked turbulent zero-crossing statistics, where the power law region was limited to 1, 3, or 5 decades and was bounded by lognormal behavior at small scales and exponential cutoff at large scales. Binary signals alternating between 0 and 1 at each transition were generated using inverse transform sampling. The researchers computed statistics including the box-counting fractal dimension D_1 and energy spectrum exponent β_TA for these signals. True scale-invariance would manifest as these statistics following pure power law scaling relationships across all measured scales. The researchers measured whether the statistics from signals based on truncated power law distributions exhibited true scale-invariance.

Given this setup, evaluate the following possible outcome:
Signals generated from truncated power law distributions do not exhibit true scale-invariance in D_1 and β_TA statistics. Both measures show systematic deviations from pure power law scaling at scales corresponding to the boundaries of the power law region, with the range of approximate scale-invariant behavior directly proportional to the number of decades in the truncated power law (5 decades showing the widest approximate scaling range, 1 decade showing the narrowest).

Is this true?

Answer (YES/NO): NO